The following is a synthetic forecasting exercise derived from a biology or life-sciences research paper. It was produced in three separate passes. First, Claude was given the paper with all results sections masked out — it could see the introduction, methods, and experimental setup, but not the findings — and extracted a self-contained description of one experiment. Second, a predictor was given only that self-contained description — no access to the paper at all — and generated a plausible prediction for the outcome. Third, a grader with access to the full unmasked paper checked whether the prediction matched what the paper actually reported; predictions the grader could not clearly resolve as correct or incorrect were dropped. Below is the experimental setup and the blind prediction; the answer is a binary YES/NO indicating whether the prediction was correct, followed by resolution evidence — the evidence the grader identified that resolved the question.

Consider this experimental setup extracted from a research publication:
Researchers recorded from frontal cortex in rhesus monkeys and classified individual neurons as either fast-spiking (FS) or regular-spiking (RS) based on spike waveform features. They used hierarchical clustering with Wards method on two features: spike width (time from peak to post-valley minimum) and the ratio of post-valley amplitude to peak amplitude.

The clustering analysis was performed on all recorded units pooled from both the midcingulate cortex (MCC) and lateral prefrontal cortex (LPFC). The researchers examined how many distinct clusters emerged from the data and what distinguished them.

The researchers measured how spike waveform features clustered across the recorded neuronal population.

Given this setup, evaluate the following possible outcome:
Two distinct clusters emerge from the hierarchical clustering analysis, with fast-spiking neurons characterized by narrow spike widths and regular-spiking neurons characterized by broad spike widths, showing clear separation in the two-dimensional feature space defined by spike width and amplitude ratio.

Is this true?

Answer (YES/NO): NO